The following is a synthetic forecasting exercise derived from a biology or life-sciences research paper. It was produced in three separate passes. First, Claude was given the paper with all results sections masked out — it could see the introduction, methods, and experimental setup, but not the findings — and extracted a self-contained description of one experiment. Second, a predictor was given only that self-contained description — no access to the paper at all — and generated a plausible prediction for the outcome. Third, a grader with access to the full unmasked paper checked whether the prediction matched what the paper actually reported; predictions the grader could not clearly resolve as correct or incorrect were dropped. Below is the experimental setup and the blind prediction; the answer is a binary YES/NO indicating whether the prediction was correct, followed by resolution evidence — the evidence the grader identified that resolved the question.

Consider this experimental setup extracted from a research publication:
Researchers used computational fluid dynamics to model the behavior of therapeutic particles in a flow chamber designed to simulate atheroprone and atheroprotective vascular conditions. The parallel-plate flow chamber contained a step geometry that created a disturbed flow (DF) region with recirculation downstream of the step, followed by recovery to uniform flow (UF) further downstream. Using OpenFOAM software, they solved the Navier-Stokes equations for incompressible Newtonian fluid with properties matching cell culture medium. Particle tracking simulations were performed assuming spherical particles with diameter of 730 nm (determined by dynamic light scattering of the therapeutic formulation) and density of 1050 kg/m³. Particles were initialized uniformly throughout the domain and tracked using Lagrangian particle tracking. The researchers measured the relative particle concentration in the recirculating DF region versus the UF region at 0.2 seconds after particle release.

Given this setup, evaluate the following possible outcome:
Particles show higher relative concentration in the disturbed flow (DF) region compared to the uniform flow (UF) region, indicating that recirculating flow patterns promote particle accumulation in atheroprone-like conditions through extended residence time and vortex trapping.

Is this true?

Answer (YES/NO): YES